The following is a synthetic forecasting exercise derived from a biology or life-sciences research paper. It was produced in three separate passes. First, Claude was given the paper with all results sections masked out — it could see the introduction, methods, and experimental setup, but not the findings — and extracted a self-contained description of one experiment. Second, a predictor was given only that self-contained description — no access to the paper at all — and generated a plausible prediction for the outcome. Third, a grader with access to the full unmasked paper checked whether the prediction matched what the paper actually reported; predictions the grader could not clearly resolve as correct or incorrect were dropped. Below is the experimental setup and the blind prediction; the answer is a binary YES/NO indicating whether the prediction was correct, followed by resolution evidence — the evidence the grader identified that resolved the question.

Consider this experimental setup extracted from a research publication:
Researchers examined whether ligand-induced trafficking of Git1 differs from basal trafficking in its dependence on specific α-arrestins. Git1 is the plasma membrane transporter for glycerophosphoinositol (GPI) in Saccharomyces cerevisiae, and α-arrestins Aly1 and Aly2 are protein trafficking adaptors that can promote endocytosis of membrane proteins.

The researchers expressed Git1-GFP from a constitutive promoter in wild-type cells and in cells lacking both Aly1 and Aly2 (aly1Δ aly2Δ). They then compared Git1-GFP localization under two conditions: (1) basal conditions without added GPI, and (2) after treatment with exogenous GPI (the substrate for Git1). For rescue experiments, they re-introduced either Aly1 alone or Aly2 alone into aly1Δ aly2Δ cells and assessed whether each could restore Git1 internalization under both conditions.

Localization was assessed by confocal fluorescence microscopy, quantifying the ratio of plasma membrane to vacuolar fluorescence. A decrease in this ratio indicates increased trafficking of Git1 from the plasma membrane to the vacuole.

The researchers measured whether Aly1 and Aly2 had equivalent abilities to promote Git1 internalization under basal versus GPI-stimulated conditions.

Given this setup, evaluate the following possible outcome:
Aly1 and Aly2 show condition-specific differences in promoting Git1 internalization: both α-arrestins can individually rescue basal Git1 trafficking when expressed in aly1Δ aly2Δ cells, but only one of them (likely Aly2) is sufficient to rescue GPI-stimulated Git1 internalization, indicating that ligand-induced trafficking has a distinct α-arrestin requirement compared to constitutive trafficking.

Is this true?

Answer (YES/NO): NO